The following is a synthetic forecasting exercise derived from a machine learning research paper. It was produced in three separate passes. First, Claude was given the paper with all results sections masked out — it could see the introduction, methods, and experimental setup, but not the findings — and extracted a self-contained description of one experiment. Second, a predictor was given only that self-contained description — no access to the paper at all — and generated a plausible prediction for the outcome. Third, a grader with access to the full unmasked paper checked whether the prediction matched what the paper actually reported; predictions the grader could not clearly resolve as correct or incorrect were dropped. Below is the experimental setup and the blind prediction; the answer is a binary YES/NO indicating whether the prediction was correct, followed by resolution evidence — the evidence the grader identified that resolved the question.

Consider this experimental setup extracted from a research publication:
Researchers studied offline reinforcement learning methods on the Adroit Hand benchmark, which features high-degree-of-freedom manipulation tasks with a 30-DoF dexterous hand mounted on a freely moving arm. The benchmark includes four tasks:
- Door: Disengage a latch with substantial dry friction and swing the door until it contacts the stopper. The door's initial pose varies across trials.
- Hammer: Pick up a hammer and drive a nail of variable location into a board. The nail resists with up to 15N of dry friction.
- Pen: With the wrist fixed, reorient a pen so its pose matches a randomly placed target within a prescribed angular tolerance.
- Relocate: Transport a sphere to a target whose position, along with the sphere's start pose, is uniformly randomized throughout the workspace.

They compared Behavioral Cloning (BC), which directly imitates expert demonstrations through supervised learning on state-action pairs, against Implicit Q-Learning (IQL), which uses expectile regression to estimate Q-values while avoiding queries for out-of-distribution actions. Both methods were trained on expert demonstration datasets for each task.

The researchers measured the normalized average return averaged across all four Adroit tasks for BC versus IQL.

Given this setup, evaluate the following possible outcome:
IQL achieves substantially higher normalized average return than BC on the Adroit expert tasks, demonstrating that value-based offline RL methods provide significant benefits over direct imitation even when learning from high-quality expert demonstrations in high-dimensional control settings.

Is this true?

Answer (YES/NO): YES